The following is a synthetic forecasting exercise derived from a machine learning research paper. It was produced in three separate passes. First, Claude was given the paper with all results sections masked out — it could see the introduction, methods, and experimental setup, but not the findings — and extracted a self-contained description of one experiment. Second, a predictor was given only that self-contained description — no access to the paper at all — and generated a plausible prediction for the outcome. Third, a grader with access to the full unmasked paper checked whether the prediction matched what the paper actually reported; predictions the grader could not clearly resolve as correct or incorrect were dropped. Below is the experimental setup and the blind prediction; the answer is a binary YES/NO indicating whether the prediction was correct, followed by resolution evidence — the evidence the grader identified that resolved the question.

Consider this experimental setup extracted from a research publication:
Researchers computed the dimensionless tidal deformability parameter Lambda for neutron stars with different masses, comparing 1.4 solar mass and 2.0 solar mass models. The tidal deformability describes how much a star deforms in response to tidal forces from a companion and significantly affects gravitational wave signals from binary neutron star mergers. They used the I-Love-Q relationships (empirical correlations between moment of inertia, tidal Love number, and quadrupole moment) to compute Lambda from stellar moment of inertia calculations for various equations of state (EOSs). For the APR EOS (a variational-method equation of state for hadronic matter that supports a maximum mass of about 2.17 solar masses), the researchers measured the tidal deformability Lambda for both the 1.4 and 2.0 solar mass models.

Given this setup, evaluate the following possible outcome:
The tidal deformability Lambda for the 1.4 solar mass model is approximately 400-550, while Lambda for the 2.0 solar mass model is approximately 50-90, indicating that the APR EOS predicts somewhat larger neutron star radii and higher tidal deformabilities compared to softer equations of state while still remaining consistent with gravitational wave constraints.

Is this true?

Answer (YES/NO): NO